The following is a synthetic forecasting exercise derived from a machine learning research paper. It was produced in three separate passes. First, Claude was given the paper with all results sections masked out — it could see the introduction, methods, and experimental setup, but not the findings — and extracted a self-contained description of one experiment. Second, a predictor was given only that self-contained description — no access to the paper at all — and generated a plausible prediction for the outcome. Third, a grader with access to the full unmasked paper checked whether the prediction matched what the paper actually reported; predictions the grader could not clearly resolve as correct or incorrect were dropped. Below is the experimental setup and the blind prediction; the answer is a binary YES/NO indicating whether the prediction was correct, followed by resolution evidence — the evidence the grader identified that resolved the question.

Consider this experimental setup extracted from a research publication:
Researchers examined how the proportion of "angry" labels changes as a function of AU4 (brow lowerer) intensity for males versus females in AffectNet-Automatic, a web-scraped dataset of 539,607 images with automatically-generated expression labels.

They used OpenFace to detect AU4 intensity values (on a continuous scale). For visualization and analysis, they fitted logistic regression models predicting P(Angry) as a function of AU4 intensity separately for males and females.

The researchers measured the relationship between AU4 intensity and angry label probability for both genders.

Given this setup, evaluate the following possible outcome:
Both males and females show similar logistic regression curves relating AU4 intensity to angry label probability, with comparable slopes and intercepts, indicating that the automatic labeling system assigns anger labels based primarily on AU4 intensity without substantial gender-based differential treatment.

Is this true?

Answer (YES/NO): NO